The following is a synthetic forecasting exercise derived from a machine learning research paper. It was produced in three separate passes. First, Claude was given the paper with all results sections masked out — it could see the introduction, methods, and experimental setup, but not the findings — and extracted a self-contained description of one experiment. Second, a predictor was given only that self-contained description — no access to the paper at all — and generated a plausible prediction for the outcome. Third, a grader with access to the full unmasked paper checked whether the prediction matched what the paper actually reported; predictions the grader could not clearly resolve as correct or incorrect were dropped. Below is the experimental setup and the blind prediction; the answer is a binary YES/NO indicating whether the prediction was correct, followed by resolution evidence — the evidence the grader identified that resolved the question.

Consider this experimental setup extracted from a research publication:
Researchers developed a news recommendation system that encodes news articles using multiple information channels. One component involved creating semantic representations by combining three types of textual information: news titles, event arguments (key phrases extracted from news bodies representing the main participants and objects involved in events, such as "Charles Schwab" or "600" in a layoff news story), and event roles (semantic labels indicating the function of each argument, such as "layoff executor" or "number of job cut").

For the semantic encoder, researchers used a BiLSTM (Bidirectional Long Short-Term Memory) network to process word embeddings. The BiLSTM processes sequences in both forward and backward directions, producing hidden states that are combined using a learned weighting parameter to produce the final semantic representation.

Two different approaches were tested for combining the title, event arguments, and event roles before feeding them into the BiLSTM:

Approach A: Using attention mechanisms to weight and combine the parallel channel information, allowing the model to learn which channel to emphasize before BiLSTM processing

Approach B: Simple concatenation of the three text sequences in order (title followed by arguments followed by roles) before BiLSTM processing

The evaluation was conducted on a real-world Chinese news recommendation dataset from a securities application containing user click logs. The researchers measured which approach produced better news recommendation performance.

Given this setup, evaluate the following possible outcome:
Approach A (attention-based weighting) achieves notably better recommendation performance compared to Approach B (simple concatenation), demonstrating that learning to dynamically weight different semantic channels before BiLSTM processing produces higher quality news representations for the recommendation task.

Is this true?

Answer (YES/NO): NO